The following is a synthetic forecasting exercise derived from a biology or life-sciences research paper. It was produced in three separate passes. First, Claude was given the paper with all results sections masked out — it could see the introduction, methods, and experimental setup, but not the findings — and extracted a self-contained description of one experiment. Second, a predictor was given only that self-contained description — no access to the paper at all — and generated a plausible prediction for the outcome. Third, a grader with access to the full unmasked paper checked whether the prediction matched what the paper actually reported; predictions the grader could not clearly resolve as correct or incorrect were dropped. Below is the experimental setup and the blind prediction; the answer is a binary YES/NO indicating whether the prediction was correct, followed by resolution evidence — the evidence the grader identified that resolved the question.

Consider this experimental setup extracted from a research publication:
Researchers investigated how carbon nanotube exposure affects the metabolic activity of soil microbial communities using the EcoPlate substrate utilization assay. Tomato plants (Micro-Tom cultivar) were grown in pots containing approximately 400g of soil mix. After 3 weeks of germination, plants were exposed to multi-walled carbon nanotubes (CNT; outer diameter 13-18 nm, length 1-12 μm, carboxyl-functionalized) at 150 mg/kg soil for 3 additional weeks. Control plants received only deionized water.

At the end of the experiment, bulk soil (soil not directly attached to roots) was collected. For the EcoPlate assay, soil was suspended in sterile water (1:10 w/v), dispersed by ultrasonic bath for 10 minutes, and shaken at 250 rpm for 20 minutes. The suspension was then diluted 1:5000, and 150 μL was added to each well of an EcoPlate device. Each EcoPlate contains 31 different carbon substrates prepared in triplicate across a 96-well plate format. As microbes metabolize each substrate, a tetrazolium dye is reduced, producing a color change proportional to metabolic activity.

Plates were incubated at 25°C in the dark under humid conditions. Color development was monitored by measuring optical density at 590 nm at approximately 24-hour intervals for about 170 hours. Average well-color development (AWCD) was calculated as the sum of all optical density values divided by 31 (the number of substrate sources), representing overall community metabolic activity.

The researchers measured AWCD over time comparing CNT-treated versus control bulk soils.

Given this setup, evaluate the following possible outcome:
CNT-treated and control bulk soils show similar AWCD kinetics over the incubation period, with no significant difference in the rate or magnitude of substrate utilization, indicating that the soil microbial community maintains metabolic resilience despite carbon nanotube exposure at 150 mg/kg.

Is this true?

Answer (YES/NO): NO